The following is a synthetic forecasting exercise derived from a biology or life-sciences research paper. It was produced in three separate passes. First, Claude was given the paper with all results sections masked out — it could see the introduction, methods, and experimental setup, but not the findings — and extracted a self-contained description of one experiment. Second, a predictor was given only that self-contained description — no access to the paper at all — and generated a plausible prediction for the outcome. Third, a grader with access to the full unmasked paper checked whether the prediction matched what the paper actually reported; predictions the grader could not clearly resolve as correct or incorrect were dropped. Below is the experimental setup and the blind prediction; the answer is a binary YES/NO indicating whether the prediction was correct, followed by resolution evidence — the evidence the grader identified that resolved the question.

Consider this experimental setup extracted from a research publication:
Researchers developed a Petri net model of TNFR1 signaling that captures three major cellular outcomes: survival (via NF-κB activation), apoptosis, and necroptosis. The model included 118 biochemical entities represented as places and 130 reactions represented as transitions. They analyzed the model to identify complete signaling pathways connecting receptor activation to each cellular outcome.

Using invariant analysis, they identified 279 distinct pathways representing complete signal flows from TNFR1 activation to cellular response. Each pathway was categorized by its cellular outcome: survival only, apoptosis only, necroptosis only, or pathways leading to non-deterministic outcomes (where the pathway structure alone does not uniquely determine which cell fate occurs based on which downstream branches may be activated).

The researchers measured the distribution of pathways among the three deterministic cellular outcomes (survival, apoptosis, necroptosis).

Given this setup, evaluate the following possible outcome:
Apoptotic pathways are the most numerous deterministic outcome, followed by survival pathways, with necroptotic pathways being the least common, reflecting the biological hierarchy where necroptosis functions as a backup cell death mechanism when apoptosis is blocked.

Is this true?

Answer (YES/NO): NO